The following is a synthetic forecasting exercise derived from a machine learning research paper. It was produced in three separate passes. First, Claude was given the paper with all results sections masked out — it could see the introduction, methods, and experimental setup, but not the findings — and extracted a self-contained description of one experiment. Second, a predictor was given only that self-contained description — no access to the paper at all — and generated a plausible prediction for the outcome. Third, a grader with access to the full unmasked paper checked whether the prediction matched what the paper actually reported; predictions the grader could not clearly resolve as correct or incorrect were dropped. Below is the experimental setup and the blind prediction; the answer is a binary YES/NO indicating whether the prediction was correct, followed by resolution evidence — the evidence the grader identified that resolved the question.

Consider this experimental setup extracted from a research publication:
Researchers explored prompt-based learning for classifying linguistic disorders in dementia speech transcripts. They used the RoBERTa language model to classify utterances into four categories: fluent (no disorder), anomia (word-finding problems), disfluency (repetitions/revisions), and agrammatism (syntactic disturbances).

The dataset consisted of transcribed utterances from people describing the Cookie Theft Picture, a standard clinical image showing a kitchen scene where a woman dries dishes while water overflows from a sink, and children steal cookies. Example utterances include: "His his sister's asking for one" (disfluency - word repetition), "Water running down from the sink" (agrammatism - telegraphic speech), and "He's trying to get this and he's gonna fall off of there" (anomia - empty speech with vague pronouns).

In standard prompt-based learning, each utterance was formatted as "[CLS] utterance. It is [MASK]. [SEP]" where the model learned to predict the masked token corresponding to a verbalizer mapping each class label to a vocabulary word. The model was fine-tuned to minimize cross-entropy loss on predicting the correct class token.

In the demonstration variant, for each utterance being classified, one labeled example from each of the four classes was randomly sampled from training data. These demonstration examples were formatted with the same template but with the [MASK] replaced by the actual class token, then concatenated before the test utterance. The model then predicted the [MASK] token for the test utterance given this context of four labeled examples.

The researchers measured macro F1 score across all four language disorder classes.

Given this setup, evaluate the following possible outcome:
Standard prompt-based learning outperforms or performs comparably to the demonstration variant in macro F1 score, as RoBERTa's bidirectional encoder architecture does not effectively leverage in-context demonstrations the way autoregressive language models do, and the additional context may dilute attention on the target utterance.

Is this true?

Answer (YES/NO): NO